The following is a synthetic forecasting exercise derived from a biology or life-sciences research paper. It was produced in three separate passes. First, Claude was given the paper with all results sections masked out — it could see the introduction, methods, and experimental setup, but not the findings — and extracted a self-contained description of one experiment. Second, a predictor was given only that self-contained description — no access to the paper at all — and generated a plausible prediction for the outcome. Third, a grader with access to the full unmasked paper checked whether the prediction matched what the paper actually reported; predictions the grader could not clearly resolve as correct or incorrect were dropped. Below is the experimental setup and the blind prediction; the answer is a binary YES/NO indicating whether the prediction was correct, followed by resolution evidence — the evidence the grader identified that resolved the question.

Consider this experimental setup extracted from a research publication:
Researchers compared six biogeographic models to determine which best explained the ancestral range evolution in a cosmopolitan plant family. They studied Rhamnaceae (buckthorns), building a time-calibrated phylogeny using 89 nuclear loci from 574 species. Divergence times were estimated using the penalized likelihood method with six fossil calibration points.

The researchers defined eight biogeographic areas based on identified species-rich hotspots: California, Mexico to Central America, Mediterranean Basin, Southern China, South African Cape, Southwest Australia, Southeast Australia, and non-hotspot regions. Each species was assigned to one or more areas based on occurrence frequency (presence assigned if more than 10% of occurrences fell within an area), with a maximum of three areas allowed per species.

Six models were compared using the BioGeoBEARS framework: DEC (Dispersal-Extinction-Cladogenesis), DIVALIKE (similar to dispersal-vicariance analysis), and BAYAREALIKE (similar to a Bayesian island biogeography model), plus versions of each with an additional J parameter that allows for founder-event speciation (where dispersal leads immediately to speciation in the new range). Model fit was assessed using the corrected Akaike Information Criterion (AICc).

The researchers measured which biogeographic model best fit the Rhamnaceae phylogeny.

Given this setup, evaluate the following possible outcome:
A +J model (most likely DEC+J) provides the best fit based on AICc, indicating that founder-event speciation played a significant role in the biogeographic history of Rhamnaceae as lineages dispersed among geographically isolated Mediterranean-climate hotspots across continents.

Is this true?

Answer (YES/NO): NO